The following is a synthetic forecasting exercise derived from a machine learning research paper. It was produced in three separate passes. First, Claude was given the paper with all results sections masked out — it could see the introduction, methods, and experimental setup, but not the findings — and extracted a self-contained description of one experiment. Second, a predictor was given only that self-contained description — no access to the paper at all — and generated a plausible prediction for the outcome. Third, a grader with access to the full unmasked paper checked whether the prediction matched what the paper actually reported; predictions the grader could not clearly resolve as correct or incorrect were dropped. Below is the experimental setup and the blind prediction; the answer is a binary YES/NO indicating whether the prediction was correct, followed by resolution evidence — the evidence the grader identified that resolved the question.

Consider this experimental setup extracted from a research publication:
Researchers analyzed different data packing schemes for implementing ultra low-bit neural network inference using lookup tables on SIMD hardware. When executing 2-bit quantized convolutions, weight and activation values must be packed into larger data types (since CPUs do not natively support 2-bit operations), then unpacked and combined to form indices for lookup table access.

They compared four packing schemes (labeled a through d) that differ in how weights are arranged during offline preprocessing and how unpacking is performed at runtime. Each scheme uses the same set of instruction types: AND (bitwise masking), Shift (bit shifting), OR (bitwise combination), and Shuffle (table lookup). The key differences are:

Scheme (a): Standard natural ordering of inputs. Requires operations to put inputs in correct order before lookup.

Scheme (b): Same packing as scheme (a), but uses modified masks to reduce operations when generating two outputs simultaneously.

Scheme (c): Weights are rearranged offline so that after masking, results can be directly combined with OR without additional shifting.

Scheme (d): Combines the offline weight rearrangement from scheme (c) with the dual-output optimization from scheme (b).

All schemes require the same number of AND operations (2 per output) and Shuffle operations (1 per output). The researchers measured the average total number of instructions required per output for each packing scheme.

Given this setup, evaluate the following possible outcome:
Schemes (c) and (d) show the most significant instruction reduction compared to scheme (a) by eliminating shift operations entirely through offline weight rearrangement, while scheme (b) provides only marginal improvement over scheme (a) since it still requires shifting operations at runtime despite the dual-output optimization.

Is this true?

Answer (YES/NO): NO